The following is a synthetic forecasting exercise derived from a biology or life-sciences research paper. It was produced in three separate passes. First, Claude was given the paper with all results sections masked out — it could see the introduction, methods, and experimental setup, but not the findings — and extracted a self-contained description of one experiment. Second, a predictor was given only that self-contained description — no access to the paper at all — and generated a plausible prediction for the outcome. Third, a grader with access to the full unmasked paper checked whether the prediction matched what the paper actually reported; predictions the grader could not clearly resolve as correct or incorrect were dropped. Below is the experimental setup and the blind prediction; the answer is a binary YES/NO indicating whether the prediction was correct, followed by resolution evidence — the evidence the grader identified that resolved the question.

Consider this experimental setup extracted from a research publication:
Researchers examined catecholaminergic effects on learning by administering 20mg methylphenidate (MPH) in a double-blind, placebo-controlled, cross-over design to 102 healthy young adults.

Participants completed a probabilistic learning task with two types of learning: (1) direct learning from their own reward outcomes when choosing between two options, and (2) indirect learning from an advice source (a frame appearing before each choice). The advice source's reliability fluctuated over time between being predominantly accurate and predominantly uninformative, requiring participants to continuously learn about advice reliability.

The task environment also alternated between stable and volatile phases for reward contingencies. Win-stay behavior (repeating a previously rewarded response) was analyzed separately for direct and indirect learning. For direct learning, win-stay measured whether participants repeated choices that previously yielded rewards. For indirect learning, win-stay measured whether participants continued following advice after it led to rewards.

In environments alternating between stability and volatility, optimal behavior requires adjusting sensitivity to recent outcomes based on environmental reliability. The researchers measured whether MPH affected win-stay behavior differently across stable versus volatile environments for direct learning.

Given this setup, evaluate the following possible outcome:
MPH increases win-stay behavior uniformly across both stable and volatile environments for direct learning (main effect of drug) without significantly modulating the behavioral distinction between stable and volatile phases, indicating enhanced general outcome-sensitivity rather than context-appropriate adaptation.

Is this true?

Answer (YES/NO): NO